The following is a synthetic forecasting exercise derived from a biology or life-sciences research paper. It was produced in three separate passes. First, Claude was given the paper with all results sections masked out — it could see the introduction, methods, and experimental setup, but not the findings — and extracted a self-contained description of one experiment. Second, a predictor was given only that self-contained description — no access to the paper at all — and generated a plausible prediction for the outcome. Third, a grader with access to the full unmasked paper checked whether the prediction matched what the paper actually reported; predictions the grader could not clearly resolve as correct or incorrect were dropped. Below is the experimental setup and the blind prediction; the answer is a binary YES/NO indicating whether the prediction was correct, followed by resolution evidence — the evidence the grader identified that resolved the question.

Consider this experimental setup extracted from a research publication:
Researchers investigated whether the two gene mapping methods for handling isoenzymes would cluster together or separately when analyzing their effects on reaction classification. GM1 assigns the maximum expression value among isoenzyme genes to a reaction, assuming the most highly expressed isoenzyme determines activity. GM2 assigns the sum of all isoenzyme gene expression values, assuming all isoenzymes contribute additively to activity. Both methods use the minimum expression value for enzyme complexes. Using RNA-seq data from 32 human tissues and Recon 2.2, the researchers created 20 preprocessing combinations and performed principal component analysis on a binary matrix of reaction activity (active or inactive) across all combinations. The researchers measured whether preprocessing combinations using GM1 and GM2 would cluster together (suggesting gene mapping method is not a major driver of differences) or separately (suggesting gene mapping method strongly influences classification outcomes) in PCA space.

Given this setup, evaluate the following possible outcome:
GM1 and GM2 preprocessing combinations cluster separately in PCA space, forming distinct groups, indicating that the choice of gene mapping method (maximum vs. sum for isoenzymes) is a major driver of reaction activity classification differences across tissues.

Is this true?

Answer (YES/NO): NO